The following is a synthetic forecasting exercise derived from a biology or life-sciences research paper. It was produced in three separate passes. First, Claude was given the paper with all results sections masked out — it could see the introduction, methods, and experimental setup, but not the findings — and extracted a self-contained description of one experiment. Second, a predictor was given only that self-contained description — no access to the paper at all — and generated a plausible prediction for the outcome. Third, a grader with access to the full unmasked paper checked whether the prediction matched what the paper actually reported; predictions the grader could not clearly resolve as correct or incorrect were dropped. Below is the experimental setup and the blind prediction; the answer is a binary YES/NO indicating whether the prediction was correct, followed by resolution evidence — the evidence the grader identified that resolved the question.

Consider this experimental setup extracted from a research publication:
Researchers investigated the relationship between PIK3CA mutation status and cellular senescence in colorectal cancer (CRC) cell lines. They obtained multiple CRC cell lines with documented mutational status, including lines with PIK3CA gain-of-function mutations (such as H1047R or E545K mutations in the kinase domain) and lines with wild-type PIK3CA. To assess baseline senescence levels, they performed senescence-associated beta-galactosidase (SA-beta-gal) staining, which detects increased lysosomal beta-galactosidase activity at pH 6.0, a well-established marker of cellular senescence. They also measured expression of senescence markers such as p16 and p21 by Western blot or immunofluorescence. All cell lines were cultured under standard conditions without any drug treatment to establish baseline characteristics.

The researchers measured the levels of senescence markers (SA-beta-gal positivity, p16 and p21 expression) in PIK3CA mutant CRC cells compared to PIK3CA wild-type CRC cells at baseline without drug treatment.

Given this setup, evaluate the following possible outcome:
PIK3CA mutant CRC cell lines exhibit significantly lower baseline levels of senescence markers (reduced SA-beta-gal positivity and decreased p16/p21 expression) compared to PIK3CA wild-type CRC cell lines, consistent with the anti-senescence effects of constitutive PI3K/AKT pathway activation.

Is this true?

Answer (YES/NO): NO